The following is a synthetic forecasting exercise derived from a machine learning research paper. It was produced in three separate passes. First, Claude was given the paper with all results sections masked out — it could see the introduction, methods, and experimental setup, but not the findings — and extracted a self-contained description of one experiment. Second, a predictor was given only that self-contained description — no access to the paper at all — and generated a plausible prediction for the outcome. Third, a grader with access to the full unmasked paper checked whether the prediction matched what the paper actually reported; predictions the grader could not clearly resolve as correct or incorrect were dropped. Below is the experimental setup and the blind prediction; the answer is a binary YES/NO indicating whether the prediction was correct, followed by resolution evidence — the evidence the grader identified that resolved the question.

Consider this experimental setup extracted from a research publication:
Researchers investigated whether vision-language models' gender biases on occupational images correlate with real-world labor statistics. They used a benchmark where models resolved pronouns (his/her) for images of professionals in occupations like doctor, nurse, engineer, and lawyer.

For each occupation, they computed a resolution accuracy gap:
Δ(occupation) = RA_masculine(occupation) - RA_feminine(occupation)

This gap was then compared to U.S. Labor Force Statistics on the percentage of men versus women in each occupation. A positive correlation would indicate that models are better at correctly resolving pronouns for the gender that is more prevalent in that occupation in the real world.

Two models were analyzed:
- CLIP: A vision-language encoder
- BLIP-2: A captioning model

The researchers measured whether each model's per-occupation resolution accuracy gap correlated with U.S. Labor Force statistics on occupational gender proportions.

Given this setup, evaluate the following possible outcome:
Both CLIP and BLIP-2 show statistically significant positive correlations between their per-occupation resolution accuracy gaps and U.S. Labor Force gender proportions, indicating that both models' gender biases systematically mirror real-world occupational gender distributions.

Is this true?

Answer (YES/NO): NO